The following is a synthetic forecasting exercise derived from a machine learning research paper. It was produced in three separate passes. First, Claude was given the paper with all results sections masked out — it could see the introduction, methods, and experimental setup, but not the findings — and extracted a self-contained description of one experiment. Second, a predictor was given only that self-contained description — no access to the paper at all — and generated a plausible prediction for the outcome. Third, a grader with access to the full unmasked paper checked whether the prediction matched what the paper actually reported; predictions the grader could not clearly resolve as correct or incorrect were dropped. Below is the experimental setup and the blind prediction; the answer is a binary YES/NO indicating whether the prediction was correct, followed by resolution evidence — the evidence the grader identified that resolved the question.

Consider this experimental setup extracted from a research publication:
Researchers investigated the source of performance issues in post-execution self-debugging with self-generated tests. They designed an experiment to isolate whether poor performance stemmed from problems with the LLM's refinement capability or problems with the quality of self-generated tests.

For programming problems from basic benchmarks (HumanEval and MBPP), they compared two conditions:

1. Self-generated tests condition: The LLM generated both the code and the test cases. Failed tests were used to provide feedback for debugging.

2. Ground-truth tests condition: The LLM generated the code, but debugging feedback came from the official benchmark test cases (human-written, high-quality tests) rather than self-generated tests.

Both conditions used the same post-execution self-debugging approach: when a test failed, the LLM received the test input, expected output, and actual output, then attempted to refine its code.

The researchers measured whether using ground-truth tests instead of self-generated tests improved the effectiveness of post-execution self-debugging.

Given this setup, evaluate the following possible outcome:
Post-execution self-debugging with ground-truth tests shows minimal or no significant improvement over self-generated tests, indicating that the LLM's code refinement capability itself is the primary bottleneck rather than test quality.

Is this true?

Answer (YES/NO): NO